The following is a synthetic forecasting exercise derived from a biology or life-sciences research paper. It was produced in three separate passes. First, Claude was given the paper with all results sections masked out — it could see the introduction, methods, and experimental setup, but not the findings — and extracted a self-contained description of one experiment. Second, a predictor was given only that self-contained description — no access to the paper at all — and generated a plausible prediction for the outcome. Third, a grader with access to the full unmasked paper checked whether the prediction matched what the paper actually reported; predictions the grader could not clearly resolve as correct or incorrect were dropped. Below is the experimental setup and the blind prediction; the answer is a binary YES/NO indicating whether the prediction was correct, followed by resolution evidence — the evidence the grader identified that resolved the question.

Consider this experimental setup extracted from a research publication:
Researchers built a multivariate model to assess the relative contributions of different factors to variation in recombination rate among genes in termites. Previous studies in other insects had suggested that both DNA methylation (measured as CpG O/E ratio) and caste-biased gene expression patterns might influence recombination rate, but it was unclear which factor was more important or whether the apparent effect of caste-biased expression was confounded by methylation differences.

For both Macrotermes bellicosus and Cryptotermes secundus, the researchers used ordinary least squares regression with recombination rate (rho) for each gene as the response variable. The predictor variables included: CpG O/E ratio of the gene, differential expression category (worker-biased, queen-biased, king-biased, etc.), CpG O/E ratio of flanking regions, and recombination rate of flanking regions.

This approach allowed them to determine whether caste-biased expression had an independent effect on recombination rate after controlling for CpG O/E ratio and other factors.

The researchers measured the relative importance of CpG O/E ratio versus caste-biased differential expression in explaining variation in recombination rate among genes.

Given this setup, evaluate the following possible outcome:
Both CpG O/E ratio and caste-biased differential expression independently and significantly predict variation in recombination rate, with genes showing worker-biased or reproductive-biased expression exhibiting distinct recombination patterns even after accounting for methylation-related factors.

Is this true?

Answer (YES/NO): NO